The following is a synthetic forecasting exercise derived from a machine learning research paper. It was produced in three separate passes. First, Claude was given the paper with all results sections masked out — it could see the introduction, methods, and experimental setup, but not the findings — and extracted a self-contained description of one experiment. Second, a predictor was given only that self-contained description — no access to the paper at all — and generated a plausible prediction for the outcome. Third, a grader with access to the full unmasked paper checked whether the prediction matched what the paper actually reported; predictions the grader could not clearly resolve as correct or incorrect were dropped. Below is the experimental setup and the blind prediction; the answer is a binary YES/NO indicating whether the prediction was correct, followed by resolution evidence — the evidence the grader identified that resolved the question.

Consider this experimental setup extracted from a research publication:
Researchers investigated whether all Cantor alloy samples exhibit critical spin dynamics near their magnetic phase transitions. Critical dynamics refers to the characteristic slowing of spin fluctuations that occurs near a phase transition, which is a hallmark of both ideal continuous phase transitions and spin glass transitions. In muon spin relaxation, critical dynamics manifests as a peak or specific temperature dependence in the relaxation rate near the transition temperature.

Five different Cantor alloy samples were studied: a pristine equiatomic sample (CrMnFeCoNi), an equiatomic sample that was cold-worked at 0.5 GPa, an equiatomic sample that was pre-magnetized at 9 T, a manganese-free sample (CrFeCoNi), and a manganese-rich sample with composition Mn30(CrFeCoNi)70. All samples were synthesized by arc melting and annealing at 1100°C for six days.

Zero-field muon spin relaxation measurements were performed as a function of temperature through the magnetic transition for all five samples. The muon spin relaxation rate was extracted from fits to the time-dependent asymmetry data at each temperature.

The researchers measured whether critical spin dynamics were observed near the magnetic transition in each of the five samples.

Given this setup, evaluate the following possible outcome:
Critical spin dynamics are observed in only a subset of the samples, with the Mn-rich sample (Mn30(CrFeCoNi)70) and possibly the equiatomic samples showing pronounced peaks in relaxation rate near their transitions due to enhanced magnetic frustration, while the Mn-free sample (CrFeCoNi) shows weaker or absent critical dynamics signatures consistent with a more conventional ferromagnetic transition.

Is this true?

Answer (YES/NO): NO